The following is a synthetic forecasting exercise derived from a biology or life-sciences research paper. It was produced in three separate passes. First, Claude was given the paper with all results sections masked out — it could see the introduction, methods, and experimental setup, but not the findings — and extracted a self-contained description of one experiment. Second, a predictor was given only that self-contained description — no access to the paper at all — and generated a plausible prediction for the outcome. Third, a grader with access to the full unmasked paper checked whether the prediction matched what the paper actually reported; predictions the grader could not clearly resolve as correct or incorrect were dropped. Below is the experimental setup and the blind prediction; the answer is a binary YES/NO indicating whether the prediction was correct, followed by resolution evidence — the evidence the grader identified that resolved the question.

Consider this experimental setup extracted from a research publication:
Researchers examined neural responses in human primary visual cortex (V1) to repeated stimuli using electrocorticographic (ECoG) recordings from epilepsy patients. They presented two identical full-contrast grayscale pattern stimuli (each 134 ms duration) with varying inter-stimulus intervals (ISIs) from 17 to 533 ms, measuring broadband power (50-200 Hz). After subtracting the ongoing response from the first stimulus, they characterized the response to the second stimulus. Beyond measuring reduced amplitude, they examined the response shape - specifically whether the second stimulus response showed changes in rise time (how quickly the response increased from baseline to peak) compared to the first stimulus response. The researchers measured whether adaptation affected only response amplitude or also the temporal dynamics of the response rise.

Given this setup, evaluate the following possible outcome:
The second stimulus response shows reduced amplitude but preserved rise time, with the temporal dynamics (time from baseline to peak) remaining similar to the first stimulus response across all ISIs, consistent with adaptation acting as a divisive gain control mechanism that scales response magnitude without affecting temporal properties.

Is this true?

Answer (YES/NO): NO